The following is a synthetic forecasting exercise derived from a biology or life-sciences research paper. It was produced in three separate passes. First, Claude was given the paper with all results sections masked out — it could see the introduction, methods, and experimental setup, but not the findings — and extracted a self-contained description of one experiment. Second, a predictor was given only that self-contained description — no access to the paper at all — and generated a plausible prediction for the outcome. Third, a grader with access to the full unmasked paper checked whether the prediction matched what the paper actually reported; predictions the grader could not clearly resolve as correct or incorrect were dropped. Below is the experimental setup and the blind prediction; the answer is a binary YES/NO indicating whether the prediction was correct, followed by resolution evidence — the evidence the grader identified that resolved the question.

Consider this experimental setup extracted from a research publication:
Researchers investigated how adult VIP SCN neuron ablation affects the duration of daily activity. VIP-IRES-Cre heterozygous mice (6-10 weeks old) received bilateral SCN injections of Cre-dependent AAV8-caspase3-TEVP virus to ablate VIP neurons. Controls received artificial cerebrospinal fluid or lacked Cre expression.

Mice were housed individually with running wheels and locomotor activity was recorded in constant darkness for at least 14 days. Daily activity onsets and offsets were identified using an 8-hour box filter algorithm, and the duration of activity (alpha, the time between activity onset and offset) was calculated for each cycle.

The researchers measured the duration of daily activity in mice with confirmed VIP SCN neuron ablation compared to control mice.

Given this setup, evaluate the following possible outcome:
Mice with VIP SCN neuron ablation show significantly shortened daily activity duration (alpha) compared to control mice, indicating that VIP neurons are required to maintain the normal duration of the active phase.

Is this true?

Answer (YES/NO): YES